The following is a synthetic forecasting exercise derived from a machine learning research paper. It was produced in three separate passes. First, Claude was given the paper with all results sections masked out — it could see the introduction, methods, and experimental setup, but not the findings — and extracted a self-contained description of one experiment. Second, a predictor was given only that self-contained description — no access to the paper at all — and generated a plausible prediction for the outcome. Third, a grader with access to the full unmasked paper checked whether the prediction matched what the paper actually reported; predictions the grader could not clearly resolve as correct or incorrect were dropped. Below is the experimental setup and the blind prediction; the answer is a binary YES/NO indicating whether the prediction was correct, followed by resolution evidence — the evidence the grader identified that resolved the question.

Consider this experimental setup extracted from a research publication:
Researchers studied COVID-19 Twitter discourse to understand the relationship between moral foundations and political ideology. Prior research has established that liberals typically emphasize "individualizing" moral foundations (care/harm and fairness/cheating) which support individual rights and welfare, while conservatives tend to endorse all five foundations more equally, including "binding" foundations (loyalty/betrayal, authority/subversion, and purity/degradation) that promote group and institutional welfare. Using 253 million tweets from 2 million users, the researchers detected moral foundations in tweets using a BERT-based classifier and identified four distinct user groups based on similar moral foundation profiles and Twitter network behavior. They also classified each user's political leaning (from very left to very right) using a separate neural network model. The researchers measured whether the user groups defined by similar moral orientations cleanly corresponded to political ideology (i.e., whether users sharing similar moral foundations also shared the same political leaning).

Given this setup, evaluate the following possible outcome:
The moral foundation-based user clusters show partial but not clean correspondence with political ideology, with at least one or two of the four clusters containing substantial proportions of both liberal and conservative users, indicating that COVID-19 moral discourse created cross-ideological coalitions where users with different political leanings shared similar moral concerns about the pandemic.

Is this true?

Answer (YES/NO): YES